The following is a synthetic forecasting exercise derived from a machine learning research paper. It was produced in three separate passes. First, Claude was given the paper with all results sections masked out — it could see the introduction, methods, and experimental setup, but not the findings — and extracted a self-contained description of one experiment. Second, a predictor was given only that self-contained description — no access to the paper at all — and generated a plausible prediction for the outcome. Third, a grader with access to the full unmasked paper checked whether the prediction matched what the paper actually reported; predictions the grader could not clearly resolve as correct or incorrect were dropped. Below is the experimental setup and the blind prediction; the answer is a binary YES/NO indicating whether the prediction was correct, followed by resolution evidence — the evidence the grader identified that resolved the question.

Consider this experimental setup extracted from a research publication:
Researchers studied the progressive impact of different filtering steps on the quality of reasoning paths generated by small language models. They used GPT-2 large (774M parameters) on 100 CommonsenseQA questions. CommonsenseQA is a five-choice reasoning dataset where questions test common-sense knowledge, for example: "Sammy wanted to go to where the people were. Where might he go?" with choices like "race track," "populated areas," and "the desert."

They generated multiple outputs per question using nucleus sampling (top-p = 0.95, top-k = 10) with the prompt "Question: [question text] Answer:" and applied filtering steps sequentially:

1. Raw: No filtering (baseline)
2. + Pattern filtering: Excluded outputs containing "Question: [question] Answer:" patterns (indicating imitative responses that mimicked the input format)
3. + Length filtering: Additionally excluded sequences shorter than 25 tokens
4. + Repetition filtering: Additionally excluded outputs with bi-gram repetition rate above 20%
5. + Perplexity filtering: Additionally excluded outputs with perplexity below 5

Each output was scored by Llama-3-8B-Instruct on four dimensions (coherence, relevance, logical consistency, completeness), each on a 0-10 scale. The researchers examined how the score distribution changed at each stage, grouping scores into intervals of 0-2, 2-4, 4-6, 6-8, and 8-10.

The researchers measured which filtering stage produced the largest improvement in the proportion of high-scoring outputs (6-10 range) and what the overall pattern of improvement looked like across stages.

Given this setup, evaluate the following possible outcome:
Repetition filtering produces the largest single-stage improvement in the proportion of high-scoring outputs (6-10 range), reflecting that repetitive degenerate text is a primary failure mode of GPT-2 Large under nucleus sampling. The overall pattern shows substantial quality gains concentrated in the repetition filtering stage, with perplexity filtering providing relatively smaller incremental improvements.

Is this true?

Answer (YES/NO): NO